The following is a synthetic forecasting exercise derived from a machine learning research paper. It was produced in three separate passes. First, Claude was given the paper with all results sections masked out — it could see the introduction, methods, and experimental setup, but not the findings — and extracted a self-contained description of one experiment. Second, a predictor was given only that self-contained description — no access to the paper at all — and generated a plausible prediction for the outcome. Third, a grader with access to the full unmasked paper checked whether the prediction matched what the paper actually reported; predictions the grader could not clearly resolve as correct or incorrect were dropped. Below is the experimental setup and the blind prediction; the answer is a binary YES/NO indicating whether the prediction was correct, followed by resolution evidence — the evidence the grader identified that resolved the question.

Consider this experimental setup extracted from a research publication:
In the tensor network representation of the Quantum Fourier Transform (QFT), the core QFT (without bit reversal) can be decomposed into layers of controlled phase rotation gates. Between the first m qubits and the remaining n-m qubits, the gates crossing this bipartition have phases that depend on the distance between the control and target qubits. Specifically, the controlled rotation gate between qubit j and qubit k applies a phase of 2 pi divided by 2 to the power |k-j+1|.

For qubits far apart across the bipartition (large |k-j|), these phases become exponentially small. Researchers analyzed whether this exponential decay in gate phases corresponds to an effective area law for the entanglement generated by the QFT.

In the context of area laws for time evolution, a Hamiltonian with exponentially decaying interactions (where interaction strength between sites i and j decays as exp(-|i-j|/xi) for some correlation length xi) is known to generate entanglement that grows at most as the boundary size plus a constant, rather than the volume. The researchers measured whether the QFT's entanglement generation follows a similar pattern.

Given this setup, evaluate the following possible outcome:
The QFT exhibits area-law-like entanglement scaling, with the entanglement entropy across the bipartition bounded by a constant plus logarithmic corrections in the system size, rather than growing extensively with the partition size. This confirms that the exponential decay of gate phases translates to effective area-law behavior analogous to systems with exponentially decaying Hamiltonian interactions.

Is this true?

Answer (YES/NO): NO